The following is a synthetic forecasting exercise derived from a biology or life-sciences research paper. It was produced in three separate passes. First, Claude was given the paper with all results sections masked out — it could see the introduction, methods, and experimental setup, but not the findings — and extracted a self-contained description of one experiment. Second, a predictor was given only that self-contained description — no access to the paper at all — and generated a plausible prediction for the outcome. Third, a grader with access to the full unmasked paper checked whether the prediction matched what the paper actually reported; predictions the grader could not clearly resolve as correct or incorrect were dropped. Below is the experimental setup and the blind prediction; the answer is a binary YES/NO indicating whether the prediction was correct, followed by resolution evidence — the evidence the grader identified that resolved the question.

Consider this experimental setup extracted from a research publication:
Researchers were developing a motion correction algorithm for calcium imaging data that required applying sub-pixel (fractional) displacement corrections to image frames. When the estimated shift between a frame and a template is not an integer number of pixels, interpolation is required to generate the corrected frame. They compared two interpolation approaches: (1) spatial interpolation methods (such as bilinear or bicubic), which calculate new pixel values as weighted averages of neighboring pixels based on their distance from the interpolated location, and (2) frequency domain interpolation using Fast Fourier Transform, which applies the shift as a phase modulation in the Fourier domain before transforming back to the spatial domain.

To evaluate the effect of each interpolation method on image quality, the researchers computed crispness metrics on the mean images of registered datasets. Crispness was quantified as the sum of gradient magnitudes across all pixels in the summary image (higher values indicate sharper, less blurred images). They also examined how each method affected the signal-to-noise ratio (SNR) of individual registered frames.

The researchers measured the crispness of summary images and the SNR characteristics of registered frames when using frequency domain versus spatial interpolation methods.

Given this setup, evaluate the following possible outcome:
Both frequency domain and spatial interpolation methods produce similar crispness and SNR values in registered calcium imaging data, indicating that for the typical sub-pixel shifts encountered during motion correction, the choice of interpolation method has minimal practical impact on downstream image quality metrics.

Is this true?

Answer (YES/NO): NO